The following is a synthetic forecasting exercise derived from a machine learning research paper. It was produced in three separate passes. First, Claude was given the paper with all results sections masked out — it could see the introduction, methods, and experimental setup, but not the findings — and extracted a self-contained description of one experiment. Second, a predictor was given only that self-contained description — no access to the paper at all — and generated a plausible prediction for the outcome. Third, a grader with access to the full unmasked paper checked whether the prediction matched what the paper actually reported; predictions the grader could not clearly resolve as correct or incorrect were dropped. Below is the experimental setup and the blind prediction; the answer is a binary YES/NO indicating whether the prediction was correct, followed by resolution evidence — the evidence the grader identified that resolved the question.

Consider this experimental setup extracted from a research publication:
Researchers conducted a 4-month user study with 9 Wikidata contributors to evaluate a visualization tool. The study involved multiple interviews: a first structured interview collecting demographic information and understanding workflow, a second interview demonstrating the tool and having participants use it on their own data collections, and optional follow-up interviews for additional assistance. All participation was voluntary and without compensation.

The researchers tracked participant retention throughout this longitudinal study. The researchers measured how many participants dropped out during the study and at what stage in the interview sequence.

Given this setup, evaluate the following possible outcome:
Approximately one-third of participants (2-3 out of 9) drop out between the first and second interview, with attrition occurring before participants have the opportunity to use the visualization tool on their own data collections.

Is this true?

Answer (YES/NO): NO